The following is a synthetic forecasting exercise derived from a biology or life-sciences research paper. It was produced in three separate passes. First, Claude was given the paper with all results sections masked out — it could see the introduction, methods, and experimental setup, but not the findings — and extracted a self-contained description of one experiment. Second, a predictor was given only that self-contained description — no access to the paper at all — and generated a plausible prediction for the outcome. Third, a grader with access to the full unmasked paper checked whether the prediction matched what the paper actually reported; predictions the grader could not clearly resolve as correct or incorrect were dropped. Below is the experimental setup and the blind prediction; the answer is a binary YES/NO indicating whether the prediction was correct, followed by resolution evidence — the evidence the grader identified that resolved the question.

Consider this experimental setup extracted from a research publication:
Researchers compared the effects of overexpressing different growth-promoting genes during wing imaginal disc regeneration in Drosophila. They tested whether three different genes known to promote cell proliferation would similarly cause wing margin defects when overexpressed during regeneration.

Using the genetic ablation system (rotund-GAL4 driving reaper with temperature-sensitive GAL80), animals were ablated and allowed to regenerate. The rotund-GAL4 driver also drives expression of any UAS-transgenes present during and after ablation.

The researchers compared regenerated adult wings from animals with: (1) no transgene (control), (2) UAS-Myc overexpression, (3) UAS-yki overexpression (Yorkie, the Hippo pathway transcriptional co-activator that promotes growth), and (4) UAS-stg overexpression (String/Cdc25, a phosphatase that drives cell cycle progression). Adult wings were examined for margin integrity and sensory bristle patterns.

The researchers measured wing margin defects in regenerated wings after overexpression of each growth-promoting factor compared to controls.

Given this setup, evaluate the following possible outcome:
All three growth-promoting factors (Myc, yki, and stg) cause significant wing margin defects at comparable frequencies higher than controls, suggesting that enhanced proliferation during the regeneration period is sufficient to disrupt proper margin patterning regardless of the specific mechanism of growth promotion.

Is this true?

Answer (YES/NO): NO